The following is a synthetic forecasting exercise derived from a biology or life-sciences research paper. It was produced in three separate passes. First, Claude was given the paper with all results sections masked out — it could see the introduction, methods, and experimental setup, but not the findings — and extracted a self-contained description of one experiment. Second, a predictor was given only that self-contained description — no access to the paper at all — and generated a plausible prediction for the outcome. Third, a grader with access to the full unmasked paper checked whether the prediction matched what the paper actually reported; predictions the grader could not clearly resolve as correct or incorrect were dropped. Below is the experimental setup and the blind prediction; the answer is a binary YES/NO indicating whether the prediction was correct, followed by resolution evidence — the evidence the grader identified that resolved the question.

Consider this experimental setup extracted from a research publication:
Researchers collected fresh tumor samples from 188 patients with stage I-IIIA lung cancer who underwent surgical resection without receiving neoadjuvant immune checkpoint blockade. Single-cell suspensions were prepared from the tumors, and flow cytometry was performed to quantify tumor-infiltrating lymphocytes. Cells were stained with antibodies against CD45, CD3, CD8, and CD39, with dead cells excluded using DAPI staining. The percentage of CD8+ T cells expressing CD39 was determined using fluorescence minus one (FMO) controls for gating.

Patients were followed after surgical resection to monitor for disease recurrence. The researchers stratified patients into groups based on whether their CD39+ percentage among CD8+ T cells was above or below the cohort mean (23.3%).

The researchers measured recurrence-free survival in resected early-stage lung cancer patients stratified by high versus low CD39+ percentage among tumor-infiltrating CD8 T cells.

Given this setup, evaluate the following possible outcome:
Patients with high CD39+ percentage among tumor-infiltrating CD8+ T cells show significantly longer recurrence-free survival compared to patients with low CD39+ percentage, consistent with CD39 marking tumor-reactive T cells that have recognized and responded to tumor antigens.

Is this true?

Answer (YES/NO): NO